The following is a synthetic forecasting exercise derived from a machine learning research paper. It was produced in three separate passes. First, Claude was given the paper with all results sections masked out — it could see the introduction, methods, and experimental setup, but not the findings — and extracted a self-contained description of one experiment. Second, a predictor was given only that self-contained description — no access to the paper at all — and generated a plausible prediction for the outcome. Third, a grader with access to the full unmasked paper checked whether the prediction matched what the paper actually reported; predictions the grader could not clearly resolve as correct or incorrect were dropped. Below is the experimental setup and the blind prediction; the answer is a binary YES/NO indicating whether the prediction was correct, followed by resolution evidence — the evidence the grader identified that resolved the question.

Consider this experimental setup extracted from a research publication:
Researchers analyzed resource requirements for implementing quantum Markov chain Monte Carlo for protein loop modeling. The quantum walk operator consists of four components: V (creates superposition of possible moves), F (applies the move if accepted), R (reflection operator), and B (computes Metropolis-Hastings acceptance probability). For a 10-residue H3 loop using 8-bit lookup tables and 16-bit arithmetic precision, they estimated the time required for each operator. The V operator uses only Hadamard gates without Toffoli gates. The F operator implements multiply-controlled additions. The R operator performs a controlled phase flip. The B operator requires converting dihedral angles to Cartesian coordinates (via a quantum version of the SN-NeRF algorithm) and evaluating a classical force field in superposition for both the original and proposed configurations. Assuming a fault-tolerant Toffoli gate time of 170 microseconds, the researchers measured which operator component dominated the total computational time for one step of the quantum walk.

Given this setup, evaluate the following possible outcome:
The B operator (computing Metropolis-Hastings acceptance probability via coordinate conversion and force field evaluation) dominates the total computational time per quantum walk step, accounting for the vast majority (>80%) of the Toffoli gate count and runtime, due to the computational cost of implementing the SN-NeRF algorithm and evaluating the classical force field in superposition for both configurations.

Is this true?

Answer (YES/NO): YES